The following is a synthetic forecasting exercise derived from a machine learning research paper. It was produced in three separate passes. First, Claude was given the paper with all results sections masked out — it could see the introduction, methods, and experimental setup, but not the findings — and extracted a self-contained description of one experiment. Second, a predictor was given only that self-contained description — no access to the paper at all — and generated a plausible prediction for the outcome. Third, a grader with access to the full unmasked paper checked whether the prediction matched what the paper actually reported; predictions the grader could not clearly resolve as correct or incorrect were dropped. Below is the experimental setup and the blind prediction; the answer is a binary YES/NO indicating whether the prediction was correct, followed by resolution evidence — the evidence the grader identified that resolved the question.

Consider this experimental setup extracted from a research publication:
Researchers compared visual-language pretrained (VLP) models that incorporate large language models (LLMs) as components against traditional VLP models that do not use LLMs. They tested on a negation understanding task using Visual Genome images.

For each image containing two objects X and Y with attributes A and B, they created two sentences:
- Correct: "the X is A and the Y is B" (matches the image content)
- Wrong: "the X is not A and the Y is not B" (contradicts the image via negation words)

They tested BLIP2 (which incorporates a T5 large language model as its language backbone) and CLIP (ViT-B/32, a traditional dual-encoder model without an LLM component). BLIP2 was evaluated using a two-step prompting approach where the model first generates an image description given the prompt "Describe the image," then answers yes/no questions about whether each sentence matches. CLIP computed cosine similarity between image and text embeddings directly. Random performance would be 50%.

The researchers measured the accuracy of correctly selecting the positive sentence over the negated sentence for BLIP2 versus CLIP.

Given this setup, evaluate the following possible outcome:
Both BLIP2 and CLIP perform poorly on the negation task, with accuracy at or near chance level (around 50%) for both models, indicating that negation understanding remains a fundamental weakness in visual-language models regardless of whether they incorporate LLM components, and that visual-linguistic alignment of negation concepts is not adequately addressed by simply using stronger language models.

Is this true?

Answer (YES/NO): NO